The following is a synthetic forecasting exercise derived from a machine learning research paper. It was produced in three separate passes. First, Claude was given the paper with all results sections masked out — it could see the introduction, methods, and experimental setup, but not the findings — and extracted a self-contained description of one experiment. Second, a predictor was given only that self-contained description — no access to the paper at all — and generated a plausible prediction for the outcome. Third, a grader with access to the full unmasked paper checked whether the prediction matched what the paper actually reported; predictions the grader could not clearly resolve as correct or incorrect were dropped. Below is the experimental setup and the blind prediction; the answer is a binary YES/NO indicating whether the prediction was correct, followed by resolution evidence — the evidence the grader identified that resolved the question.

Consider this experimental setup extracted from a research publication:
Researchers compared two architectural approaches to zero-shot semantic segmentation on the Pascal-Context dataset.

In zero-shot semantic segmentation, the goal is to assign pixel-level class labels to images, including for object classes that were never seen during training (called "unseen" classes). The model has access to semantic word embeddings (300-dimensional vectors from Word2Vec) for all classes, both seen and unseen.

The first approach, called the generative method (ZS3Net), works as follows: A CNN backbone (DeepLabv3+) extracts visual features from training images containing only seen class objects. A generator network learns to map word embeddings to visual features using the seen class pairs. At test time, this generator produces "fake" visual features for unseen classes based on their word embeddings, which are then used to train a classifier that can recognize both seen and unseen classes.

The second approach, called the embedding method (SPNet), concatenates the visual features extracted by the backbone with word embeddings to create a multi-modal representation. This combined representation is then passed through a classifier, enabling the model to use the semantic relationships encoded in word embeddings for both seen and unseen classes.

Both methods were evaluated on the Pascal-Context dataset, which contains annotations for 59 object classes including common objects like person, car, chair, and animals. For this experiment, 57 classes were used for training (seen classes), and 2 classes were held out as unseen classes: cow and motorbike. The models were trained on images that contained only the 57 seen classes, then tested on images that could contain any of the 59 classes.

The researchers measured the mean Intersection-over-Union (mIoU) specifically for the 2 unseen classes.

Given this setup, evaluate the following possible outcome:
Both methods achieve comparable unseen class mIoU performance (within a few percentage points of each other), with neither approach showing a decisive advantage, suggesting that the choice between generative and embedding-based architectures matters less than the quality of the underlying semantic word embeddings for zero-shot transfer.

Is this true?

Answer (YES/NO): NO